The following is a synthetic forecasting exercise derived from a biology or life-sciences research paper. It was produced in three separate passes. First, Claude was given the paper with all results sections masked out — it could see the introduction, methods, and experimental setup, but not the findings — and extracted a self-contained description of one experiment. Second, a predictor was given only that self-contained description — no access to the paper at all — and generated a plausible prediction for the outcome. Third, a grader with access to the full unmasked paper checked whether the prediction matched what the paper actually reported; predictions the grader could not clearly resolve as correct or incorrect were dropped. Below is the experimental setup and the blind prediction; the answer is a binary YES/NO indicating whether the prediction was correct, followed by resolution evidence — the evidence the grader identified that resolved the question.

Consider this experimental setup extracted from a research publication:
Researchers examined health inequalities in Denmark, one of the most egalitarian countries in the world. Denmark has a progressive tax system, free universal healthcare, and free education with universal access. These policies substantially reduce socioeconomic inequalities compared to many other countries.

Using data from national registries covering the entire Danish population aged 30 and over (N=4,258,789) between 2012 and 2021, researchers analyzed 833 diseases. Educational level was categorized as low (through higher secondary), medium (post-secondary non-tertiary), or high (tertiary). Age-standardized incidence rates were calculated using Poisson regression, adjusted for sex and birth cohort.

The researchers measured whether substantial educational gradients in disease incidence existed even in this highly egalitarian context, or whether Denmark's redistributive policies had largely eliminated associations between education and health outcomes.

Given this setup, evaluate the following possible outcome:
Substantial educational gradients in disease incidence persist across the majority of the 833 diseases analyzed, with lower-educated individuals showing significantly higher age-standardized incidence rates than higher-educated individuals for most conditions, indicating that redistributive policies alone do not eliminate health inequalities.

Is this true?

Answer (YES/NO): YES